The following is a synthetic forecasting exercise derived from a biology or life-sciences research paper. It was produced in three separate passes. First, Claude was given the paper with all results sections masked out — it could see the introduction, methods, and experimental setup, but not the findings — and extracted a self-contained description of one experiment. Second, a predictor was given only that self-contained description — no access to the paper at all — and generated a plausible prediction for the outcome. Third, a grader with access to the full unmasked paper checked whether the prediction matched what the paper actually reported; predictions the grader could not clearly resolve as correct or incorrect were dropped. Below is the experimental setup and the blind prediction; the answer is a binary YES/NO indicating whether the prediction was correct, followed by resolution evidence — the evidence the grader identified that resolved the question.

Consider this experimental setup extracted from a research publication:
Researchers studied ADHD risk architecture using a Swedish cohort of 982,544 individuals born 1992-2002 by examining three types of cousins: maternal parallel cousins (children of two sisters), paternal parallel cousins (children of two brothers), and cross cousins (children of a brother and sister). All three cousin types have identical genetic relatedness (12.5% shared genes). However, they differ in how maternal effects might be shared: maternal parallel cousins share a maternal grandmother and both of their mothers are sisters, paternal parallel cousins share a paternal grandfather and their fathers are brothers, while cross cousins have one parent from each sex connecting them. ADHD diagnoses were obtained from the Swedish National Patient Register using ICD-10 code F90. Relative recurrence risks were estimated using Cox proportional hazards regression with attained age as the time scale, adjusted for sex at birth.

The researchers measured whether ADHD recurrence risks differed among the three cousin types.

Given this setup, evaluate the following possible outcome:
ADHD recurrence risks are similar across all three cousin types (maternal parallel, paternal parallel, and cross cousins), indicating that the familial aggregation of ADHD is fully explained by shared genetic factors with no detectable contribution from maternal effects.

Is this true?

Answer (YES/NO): NO